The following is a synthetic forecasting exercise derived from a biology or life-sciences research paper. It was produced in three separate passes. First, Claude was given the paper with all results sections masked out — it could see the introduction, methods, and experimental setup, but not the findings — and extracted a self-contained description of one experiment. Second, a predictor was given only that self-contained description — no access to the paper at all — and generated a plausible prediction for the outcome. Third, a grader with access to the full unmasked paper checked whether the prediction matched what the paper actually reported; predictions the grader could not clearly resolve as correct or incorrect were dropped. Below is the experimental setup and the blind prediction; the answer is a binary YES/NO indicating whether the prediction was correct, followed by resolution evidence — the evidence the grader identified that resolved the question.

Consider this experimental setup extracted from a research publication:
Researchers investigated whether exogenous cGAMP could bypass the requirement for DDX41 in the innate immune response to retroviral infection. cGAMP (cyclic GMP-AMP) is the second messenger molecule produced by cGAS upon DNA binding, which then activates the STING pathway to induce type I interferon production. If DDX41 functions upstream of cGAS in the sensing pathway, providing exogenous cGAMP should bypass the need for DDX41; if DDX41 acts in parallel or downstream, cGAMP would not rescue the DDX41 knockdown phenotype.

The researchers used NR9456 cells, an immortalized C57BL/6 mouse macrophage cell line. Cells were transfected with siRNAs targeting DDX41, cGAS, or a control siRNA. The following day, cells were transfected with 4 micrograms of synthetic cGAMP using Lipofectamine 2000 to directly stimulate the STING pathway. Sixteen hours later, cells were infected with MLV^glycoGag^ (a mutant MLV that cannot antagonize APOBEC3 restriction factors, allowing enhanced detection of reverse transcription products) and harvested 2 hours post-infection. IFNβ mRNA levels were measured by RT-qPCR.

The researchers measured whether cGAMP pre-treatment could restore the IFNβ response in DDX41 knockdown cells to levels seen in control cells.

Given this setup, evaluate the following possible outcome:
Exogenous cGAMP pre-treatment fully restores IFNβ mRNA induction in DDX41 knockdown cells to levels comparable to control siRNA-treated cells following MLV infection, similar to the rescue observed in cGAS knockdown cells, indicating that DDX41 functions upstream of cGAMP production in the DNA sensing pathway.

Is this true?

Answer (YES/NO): NO